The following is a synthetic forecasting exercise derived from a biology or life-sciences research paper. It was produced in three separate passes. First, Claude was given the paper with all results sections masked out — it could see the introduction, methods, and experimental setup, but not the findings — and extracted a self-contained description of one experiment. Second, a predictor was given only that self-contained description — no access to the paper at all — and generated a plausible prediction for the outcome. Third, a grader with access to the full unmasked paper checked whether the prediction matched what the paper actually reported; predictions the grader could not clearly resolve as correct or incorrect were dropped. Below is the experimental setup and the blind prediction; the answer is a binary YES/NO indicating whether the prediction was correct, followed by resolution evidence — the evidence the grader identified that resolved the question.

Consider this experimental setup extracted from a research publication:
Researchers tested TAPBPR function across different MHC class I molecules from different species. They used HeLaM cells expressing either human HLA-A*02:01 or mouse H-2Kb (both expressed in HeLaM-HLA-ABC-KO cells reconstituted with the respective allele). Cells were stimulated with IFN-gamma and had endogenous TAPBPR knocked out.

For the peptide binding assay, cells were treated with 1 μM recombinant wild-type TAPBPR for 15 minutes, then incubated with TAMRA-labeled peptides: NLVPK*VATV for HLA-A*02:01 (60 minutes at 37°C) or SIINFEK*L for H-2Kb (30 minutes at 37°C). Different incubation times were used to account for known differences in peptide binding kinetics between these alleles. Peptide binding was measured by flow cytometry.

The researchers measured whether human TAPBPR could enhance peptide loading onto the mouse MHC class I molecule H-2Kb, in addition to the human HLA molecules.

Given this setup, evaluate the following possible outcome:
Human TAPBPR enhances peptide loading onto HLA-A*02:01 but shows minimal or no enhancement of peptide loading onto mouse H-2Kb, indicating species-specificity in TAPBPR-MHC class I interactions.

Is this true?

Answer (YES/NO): NO